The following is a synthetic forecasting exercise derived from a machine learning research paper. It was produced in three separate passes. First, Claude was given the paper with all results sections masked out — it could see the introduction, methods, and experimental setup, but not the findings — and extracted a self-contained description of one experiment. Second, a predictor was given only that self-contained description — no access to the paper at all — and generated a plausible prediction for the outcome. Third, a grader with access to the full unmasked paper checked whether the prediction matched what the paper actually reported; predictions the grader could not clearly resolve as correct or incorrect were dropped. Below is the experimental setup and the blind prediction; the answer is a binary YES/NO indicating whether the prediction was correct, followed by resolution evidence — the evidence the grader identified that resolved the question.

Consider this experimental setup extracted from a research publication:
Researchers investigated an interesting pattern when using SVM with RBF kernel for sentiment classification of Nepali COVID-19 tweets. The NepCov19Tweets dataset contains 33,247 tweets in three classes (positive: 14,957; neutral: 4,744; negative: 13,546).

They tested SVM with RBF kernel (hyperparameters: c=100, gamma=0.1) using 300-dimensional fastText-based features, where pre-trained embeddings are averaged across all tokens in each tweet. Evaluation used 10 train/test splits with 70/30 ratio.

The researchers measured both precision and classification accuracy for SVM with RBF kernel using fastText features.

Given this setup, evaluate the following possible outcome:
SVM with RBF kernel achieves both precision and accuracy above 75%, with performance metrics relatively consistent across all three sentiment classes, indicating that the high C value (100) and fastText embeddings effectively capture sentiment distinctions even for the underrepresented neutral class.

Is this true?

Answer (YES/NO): NO